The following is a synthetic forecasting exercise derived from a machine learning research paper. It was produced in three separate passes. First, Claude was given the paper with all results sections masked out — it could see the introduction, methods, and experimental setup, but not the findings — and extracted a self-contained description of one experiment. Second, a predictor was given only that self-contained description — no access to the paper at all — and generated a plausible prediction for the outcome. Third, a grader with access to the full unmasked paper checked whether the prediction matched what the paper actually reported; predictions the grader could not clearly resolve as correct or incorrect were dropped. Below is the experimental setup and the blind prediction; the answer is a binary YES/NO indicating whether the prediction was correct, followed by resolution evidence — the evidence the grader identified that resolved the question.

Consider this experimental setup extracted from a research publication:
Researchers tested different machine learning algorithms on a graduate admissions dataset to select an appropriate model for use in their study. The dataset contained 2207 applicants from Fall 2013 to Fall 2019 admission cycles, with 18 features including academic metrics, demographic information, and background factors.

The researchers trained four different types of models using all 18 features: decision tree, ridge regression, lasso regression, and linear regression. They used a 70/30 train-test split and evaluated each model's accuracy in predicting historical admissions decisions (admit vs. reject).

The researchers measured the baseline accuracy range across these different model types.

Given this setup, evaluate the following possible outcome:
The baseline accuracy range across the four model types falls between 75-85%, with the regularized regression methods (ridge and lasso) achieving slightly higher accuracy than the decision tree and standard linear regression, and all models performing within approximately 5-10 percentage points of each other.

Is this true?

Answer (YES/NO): NO